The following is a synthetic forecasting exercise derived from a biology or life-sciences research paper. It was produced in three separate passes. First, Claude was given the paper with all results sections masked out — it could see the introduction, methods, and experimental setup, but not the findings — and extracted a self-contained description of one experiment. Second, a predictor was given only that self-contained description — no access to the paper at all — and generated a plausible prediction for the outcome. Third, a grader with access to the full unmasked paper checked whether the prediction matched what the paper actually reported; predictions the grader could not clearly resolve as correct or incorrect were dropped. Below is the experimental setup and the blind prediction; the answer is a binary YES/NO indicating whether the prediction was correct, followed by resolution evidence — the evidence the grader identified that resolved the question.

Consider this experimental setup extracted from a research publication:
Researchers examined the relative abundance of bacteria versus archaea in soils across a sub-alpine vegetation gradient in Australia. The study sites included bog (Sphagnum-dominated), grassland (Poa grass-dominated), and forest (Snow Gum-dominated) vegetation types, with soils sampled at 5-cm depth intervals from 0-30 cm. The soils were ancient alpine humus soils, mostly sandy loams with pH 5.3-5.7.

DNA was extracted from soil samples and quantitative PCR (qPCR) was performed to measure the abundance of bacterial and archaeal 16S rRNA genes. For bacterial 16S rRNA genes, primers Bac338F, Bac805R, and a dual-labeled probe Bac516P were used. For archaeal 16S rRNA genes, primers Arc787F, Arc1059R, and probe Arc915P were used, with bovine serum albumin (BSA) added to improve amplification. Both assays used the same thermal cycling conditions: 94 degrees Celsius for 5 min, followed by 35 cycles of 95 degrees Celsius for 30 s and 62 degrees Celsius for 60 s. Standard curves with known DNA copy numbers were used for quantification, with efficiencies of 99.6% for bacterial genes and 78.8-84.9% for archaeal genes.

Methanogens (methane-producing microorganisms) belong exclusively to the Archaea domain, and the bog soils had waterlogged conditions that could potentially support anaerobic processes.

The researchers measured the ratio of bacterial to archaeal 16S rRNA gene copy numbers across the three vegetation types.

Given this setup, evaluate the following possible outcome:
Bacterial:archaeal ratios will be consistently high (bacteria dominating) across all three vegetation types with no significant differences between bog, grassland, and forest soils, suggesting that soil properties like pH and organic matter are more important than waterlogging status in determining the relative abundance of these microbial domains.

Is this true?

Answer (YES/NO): NO